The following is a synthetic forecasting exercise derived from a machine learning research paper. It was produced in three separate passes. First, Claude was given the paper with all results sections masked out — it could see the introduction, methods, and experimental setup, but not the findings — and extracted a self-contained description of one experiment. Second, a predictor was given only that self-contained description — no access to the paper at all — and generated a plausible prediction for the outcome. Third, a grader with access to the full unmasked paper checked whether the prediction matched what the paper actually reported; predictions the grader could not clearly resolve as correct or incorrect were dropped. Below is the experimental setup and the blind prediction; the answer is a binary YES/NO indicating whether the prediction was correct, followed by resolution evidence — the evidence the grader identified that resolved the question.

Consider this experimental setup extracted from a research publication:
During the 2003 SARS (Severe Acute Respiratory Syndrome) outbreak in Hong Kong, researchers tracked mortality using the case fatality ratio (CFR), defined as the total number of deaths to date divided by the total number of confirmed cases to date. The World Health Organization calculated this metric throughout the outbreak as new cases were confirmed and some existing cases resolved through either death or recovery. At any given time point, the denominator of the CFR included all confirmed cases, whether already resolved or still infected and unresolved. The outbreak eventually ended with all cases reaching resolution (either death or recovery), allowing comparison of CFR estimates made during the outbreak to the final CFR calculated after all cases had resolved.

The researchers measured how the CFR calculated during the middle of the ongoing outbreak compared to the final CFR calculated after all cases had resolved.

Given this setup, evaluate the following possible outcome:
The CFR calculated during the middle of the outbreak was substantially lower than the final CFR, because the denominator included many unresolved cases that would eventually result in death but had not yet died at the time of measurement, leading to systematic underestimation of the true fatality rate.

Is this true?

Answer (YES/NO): YES